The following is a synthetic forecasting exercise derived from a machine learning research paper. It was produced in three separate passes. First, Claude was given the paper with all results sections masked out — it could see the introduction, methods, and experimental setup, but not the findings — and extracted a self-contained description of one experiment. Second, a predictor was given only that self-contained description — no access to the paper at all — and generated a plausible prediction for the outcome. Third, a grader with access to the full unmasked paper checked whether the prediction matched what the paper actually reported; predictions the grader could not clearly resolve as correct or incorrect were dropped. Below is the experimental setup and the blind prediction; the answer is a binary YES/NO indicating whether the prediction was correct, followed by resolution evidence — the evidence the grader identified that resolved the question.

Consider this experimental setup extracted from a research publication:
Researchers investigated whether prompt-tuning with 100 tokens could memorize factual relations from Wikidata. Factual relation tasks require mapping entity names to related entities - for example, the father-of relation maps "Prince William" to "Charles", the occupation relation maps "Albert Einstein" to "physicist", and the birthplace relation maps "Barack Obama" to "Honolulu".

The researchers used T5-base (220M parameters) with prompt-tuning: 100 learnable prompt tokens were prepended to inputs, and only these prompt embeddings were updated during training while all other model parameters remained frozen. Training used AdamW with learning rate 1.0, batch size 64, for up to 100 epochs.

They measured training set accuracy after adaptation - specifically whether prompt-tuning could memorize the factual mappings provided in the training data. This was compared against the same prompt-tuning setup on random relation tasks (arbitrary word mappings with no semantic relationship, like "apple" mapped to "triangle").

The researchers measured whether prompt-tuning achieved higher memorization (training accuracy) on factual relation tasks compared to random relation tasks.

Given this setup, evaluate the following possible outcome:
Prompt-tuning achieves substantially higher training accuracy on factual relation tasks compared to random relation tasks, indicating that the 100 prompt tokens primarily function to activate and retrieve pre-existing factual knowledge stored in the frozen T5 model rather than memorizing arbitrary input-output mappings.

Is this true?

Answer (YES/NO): YES